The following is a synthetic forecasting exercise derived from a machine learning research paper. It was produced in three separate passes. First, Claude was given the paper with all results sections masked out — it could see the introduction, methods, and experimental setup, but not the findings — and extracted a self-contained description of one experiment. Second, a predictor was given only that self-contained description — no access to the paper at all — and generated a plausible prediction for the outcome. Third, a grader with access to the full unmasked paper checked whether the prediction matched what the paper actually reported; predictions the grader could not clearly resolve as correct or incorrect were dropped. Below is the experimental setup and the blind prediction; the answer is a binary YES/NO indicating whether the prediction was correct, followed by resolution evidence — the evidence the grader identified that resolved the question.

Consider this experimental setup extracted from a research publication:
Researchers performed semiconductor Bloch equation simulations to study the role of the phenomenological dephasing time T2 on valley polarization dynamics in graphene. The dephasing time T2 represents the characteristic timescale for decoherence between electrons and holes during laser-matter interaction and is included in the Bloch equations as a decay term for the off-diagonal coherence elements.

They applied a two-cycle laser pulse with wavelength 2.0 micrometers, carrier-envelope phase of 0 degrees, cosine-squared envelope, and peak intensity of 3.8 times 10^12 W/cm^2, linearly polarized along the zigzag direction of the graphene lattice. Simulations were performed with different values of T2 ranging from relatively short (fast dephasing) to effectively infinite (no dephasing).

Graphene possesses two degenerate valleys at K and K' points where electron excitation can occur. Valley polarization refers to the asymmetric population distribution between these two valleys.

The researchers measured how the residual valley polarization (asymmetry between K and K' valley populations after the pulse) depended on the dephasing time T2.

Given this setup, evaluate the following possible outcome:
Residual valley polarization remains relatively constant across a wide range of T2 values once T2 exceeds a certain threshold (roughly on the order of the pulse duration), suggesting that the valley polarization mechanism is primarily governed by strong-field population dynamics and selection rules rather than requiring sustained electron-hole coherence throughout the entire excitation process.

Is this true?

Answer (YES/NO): YES